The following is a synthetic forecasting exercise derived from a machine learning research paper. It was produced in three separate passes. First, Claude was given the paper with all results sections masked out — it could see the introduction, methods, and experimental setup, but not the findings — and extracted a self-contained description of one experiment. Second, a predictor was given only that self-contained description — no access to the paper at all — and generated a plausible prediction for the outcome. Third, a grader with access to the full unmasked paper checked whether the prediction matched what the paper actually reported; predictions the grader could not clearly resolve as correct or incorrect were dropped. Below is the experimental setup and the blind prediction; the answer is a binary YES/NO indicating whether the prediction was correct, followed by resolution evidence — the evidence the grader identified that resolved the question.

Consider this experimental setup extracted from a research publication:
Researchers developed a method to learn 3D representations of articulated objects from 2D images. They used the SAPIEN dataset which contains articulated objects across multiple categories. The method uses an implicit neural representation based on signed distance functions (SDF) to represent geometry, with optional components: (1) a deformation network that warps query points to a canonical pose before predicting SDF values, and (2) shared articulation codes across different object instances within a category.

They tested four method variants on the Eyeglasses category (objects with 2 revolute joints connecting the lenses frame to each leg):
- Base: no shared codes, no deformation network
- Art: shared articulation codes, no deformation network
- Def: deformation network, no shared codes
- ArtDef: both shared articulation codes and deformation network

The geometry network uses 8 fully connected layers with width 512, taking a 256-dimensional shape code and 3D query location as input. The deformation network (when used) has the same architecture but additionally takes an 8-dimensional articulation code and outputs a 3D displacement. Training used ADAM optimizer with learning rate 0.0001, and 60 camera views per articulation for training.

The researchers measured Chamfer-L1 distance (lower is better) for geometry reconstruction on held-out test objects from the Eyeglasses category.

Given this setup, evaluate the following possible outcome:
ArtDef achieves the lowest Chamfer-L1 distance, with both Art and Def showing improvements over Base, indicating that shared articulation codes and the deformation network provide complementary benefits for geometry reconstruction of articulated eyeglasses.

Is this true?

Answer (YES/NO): NO